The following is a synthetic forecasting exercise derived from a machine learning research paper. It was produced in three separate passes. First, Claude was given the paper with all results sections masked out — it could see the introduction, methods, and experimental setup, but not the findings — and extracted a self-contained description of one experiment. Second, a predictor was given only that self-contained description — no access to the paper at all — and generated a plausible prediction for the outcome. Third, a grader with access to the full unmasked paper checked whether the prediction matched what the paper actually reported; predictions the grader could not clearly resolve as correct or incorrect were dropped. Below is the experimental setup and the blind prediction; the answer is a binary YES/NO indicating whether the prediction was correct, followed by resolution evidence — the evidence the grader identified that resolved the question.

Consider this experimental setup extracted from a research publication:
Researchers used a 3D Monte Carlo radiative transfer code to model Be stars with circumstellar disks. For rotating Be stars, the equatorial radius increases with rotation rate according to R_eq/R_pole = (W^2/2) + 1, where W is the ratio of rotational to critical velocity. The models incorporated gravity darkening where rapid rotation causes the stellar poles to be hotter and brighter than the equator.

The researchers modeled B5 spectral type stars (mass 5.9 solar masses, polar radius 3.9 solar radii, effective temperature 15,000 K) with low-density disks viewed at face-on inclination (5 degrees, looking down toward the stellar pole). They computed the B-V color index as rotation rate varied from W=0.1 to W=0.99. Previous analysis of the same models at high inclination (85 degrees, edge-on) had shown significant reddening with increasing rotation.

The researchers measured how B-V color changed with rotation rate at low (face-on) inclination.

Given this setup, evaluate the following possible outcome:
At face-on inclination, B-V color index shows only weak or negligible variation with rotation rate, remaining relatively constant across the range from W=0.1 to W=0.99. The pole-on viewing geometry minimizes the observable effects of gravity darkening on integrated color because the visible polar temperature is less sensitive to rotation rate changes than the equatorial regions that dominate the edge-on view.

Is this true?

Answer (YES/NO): YES